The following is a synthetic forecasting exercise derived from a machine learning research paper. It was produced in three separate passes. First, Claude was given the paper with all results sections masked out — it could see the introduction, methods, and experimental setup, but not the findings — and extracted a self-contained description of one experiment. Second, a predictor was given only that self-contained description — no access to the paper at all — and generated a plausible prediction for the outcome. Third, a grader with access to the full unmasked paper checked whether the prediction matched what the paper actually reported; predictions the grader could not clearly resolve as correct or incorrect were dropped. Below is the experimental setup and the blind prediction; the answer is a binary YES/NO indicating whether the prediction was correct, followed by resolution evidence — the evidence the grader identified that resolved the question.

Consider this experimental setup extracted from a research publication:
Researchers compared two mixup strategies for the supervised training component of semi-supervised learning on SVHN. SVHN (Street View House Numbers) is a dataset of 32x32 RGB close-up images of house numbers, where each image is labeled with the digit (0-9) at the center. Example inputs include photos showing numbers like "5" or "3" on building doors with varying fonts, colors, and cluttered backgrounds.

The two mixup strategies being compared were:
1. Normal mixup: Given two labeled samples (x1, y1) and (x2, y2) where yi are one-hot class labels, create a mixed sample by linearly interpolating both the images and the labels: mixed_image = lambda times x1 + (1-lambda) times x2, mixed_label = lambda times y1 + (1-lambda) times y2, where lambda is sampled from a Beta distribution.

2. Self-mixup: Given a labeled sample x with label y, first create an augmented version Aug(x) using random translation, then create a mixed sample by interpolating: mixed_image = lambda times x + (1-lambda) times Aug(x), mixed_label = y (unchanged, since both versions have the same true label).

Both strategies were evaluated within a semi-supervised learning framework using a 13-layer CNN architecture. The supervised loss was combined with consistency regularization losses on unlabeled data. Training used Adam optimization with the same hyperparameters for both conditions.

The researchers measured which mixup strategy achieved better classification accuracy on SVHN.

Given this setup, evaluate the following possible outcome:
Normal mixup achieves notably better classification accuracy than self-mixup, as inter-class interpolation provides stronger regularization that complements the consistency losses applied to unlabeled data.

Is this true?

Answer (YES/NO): NO